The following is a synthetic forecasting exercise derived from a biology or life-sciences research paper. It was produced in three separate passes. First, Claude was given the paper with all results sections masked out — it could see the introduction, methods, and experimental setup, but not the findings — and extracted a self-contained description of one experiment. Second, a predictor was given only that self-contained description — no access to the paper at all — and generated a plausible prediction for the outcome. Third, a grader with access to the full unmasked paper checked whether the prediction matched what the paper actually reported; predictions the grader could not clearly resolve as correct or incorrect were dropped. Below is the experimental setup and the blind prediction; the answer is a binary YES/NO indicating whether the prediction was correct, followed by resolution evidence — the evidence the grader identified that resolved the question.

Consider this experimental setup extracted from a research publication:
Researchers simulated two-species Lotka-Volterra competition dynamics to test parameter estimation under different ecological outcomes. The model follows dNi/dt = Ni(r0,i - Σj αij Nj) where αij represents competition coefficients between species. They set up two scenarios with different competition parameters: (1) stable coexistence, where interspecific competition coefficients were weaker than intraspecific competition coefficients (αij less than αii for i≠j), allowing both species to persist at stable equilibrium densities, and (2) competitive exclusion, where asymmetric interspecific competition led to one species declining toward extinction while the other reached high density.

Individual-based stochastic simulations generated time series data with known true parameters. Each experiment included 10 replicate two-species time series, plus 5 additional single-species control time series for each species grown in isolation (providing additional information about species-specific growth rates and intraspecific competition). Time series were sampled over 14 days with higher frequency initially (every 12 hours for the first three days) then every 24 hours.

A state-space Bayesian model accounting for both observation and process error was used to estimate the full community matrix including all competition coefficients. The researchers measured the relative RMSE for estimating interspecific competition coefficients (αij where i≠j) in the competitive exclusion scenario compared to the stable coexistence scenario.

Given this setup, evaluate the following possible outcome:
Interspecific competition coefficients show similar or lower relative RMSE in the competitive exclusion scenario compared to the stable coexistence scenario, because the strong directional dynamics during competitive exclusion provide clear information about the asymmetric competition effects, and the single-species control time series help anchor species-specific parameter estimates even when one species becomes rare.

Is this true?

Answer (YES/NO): NO